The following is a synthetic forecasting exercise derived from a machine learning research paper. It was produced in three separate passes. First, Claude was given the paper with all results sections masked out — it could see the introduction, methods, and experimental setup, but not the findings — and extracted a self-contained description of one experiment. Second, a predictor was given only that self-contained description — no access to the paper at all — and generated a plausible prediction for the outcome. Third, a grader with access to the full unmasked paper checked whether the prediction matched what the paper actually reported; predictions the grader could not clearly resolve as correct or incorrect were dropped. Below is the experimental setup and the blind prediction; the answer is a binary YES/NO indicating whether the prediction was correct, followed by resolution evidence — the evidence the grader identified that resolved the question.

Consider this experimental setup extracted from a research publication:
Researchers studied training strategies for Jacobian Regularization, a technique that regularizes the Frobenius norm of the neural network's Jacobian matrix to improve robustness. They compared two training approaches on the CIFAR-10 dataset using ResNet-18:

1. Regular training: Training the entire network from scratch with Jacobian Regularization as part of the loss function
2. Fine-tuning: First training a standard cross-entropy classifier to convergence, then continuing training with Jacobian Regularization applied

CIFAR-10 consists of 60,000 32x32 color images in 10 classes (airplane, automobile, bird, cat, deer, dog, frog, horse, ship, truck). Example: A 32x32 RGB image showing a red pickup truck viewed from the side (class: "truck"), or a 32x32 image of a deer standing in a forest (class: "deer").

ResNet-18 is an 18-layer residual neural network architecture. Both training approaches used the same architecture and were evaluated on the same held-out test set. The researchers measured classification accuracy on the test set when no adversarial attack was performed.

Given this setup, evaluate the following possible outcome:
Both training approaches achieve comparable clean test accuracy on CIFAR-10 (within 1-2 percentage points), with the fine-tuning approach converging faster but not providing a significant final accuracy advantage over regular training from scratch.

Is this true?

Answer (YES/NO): NO